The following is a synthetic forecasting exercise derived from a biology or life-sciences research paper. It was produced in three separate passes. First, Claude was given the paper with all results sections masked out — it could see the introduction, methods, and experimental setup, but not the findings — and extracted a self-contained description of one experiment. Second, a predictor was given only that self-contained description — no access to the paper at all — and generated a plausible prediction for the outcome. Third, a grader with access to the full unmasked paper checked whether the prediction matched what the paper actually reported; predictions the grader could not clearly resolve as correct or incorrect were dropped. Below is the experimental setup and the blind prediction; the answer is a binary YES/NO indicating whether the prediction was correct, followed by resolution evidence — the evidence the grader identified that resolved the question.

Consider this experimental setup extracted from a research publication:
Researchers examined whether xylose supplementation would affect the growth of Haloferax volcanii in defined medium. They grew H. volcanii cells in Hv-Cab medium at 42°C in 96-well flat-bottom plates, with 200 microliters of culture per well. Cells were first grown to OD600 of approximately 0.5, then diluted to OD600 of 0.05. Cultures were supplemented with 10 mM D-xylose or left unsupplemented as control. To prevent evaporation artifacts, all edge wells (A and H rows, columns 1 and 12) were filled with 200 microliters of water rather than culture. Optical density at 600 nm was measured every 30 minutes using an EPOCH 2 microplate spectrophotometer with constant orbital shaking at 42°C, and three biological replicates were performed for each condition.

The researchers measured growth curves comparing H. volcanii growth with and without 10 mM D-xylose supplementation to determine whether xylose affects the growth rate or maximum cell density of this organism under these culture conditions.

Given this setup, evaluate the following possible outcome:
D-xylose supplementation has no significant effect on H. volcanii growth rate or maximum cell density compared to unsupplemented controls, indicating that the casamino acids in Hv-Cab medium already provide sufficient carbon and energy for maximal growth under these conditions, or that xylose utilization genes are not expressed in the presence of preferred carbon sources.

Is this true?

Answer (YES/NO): YES